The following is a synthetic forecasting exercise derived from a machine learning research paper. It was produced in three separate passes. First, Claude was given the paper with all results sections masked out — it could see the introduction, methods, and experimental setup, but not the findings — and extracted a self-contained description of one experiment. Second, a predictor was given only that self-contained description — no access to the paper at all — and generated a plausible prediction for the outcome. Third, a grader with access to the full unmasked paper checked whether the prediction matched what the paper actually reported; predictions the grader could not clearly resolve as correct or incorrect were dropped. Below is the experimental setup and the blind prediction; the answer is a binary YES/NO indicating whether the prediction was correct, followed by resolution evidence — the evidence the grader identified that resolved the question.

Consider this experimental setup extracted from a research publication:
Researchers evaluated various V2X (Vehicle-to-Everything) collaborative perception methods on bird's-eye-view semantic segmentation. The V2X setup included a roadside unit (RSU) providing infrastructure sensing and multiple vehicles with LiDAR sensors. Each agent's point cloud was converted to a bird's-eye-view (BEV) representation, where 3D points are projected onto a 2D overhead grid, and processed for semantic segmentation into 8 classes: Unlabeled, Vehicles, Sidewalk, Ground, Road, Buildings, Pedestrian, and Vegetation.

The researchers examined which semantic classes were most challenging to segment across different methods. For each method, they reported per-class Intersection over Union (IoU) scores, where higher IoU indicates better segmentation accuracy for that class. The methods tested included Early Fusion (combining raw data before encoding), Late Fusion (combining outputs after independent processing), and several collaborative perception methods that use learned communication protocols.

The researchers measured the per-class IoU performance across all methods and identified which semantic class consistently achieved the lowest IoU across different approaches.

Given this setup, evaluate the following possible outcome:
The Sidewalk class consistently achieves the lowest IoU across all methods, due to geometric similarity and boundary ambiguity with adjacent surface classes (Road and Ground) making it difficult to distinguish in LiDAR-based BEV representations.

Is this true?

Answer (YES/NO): NO